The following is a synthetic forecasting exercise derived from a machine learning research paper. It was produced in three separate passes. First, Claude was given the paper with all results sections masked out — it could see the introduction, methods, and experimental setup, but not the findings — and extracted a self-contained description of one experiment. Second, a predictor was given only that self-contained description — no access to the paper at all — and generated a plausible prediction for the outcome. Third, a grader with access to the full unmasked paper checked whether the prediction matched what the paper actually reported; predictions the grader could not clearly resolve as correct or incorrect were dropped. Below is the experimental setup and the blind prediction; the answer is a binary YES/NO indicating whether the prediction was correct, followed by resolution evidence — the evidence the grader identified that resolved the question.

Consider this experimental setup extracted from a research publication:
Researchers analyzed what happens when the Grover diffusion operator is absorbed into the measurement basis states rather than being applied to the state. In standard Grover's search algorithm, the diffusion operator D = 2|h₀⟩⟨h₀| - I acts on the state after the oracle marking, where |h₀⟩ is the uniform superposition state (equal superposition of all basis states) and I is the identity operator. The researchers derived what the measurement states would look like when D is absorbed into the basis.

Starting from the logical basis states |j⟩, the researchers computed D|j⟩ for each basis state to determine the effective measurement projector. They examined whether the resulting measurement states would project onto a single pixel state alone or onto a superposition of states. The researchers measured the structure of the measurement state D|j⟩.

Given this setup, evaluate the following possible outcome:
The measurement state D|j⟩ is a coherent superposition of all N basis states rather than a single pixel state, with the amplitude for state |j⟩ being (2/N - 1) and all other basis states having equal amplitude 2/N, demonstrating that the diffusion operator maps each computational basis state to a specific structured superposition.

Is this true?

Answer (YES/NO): YES